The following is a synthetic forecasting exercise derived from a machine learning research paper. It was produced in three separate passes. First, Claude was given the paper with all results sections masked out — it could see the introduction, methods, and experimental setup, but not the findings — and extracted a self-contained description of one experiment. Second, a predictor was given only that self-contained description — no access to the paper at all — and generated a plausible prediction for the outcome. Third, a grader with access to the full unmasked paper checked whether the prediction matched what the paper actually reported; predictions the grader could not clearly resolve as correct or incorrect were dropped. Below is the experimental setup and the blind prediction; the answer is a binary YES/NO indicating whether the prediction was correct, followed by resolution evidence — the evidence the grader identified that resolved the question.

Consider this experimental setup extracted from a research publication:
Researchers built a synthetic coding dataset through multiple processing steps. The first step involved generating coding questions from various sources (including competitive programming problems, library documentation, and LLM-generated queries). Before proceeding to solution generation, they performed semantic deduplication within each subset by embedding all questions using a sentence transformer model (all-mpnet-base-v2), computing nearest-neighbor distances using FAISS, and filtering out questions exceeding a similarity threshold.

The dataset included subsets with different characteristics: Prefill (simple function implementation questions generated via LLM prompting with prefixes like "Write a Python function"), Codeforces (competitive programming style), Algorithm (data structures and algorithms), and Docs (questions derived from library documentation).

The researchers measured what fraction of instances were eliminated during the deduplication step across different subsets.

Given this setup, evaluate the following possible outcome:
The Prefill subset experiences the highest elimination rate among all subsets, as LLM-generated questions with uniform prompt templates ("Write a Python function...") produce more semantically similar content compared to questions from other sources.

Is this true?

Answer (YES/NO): YES